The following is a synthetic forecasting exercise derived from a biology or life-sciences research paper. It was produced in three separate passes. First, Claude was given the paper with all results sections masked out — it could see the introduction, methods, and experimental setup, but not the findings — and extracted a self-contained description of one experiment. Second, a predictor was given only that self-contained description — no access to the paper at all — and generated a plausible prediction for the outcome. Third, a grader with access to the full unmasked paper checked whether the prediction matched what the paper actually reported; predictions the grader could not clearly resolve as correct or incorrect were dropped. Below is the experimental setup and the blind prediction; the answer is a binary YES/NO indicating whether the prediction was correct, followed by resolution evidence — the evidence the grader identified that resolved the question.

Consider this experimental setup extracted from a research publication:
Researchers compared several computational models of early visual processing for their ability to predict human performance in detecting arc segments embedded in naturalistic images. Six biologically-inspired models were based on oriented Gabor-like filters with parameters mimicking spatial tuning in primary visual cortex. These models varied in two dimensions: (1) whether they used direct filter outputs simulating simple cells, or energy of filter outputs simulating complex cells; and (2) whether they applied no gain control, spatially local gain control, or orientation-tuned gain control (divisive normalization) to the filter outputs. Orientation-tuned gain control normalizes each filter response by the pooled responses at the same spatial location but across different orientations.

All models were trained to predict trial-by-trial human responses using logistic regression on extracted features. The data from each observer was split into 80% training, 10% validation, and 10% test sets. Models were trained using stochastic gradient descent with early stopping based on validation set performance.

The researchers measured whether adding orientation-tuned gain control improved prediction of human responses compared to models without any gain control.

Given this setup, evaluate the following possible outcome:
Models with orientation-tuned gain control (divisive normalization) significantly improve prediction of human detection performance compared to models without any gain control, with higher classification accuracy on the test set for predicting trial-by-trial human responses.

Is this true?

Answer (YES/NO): NO